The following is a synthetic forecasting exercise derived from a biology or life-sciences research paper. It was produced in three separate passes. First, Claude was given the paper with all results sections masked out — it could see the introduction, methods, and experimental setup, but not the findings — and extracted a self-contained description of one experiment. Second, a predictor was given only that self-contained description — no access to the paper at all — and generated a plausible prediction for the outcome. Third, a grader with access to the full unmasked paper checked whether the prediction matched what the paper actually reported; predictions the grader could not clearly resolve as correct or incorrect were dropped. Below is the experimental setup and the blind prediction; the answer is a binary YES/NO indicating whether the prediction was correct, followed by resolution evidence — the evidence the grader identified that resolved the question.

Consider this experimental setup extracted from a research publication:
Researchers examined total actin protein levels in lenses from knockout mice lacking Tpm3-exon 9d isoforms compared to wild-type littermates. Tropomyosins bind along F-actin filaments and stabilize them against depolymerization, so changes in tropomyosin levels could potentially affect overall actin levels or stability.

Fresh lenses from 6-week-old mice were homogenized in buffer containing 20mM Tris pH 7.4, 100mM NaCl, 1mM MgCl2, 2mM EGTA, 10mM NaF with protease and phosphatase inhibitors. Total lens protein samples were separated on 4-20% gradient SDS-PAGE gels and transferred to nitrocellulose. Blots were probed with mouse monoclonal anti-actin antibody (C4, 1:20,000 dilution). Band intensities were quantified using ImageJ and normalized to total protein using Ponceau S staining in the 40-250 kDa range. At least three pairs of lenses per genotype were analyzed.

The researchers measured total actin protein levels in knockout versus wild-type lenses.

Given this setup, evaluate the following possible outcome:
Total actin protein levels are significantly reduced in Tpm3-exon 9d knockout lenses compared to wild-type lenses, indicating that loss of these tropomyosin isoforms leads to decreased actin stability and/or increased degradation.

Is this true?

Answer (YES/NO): YES